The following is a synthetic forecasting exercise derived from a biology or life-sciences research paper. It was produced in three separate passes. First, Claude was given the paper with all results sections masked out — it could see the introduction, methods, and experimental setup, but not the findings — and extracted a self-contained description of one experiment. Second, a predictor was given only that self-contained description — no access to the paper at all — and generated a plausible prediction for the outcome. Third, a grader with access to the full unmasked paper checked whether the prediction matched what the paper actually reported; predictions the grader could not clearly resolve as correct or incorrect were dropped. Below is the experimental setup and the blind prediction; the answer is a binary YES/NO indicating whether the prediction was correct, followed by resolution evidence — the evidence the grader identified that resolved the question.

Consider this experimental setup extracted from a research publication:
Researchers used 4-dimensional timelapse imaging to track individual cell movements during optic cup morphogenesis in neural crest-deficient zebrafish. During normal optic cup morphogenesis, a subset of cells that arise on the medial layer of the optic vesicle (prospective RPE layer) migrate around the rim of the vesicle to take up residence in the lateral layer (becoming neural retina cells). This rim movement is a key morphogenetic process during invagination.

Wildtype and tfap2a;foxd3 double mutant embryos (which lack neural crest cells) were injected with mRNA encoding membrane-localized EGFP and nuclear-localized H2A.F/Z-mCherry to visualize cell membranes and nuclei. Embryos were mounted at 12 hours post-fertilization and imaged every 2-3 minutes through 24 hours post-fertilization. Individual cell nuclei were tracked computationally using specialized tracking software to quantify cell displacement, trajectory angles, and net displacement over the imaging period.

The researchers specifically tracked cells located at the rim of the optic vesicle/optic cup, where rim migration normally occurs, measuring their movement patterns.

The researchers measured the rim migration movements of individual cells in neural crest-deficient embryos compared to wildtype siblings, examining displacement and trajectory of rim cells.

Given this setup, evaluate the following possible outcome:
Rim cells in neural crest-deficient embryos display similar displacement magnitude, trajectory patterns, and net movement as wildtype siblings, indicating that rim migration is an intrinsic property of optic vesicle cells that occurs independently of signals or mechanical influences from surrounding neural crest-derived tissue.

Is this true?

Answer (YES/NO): NO